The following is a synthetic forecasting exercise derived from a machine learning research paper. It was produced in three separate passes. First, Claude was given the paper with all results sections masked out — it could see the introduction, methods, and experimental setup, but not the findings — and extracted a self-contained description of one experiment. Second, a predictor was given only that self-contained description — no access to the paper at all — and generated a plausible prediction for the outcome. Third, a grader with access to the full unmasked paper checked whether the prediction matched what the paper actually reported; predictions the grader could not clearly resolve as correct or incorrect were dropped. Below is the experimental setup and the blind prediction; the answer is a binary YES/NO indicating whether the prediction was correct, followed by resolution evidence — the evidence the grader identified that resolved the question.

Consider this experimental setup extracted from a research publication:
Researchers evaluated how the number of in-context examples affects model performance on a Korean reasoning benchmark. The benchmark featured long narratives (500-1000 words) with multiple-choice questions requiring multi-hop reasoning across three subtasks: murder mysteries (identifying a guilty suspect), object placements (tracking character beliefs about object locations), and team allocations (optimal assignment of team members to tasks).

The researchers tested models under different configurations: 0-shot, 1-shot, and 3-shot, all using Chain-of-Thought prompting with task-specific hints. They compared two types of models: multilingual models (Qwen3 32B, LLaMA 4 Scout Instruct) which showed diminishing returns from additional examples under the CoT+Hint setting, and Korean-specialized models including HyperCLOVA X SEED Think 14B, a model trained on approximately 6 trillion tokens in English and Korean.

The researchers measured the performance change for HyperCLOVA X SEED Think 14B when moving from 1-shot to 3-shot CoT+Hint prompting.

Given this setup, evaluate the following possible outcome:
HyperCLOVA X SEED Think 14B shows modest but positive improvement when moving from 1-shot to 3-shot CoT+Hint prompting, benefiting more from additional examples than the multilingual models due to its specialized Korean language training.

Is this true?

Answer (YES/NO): NO